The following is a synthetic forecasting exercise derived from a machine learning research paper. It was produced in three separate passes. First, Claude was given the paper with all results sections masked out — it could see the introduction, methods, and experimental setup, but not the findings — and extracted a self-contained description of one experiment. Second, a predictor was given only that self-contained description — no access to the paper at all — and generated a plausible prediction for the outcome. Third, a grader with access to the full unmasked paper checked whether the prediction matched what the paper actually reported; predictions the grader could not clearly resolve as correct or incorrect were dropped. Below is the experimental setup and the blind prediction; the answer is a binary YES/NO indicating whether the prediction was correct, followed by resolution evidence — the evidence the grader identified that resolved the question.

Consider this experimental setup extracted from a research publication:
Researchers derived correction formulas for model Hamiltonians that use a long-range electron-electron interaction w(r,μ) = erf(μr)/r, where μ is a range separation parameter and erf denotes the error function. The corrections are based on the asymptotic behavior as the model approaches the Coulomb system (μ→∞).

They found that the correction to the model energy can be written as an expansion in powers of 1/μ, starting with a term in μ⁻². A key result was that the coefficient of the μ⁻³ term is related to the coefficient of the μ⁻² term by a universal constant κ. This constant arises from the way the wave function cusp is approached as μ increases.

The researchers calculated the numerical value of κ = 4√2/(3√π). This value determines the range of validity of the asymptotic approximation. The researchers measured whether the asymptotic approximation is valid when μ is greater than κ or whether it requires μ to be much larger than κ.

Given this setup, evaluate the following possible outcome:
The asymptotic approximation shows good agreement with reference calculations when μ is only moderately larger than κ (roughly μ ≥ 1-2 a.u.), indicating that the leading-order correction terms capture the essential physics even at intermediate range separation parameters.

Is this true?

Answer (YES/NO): YES